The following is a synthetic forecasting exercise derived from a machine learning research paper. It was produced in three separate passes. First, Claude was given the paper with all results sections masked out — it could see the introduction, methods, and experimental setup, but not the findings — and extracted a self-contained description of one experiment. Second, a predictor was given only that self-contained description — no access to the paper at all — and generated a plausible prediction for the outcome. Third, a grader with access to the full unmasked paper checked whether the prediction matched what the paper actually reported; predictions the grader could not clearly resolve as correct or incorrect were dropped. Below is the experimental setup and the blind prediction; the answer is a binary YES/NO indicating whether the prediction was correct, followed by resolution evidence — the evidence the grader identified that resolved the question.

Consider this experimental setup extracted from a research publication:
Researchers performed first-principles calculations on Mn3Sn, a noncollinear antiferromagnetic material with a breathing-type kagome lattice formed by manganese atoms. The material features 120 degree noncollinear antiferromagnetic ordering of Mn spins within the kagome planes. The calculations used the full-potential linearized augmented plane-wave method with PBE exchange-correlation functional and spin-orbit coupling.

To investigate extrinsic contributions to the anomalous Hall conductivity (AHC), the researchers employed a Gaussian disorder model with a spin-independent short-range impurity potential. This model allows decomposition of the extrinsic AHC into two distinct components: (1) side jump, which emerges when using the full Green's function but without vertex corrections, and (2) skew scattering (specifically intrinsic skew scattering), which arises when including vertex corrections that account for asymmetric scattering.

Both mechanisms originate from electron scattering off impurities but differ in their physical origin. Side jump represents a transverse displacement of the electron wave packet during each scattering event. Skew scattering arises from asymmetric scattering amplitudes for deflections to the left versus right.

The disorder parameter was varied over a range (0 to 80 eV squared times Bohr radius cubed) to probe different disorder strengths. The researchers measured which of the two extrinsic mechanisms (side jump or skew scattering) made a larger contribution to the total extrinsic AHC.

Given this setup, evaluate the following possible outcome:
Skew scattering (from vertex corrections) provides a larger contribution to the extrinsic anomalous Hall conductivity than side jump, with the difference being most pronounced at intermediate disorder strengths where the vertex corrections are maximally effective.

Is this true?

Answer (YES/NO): NO